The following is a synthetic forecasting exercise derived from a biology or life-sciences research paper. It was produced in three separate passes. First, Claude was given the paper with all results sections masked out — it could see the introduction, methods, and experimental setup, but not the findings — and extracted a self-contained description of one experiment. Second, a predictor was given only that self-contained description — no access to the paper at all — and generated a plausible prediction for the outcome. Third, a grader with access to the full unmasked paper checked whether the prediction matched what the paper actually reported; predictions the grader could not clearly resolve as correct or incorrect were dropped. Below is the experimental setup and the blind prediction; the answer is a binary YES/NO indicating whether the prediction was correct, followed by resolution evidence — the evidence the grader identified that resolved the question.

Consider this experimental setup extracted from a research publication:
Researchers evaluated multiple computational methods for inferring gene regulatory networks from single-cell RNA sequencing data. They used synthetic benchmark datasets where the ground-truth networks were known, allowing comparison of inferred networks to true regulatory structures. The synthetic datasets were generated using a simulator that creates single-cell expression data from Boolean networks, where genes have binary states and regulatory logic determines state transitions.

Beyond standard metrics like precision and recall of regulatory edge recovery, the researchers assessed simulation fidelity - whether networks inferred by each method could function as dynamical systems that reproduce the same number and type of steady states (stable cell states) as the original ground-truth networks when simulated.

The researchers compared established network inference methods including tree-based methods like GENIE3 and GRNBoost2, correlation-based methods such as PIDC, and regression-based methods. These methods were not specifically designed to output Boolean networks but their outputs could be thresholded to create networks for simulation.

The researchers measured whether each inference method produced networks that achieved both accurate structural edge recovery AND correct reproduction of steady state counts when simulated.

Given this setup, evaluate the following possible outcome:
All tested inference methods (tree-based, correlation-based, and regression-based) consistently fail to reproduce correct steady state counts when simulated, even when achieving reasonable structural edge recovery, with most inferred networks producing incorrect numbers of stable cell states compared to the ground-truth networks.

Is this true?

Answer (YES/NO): YES